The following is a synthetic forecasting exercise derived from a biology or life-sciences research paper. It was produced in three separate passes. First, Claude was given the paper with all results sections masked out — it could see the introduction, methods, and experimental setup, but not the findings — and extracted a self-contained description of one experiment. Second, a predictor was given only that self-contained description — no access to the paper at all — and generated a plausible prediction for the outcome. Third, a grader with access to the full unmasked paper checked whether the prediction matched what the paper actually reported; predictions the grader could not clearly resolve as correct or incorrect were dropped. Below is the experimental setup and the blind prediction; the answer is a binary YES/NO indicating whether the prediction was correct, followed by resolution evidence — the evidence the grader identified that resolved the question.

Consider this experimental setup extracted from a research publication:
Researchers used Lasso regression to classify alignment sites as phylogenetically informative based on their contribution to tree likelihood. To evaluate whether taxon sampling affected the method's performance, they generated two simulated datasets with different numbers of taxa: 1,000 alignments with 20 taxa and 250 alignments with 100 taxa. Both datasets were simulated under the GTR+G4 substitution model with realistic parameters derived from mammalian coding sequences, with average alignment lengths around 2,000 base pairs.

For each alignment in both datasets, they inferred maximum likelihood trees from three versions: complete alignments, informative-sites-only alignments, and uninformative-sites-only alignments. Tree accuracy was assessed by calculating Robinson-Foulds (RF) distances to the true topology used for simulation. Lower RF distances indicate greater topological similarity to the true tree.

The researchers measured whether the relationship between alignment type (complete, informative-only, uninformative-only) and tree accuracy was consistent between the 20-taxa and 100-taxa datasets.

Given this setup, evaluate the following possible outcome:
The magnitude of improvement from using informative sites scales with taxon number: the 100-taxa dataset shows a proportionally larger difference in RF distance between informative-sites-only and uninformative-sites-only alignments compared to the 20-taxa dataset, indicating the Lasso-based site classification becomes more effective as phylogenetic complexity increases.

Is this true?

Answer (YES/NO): YES